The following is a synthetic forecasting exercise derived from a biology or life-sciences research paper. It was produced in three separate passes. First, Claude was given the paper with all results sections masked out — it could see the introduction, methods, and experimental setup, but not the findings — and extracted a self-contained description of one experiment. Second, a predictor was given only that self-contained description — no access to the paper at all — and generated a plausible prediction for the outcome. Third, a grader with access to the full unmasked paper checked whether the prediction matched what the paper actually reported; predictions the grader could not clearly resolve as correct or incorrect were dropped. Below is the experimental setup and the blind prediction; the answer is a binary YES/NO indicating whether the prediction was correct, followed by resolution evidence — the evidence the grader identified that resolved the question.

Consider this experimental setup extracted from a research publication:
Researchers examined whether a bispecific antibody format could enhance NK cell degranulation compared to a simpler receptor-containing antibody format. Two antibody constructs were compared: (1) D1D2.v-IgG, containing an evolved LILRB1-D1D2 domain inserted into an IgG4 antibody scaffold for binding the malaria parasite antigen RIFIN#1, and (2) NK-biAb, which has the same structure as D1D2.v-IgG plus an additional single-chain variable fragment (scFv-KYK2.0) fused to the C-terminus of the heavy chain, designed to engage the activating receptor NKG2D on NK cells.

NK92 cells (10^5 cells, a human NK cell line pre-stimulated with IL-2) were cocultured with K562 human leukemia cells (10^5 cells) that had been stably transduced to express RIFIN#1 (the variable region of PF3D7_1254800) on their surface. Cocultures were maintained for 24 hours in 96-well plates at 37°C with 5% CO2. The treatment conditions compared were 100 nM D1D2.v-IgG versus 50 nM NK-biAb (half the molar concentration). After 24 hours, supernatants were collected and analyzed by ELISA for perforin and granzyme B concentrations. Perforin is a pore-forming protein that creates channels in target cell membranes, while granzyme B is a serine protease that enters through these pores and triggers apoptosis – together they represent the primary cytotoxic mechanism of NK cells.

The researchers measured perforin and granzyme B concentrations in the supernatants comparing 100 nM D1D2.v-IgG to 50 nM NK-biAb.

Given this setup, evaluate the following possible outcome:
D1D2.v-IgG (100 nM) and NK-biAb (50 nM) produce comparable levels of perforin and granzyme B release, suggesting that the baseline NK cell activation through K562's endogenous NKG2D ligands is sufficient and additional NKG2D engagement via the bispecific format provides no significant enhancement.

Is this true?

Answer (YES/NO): NO